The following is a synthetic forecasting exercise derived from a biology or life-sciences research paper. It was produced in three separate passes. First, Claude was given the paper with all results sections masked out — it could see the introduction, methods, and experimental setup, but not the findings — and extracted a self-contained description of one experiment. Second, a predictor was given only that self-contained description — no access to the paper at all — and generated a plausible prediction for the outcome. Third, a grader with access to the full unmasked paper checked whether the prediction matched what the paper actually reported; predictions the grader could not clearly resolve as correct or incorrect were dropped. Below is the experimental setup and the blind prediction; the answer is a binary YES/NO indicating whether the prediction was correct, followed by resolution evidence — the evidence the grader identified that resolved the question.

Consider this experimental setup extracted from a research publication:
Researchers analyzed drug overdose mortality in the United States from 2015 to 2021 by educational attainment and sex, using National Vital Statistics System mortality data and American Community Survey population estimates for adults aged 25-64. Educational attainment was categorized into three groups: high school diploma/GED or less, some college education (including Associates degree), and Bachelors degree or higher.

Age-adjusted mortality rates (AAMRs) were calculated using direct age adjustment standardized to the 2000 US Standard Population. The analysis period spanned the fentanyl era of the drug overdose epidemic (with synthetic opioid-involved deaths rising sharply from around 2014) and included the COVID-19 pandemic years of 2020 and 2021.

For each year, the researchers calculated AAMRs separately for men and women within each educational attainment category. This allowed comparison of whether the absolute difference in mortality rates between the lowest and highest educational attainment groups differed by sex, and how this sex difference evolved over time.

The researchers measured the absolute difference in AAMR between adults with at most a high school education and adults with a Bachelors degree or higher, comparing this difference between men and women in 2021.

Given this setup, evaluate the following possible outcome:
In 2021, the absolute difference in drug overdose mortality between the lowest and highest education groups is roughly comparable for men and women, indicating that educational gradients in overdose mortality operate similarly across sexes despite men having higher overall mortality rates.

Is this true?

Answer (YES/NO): NO